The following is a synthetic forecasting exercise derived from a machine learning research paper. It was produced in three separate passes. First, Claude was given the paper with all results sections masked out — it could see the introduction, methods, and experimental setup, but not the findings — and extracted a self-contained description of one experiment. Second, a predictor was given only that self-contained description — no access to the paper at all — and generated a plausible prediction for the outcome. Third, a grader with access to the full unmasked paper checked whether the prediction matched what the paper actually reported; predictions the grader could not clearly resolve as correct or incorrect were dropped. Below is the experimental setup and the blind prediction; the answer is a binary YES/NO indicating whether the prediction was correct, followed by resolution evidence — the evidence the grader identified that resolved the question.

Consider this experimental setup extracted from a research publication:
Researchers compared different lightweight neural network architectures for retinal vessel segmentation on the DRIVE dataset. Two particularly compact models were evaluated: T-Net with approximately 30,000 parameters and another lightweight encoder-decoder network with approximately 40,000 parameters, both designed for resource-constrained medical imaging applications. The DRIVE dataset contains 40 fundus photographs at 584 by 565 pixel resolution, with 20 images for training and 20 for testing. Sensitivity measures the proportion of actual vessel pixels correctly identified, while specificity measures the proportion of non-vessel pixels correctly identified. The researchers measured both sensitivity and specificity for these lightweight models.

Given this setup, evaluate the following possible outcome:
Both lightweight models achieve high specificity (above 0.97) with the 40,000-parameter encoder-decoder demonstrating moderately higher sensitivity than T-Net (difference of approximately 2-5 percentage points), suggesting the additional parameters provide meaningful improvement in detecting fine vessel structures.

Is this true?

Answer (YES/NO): NO